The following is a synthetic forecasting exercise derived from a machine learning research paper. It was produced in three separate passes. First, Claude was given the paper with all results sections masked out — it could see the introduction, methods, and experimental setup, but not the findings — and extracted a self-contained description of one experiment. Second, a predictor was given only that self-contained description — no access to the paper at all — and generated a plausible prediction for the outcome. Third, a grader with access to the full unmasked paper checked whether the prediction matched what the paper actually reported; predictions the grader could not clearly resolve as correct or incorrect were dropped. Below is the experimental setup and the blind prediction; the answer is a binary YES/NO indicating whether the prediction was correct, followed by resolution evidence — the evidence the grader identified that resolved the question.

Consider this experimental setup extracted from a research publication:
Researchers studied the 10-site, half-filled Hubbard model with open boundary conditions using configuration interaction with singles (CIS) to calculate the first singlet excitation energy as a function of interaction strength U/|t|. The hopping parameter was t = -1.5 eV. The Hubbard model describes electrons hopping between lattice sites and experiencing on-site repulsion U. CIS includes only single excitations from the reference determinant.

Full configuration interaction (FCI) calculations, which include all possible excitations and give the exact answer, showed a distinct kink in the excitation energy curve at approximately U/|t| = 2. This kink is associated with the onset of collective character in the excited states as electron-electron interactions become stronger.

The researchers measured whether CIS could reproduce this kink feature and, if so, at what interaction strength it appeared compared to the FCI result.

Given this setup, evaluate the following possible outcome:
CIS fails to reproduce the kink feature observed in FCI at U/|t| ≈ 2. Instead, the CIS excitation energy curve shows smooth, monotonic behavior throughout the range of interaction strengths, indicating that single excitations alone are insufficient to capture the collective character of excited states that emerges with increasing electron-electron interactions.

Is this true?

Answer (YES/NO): NO